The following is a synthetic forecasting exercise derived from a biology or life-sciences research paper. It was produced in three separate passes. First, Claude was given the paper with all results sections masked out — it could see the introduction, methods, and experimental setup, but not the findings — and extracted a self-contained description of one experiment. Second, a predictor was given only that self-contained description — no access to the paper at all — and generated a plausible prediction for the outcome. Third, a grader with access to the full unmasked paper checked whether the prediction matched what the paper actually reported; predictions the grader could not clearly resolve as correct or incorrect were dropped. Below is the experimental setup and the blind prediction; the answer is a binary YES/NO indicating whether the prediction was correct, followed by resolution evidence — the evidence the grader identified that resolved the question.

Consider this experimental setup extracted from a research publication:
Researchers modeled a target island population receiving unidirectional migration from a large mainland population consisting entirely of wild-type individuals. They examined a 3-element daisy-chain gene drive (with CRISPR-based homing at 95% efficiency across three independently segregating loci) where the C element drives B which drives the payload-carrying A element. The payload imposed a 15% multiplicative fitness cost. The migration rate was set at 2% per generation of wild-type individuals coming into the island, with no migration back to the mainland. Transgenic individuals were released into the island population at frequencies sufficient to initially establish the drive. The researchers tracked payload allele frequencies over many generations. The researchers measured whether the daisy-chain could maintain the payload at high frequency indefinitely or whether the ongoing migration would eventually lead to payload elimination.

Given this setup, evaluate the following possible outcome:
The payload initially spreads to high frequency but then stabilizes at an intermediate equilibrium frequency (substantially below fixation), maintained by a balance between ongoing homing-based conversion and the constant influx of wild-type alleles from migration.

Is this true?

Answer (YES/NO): NO